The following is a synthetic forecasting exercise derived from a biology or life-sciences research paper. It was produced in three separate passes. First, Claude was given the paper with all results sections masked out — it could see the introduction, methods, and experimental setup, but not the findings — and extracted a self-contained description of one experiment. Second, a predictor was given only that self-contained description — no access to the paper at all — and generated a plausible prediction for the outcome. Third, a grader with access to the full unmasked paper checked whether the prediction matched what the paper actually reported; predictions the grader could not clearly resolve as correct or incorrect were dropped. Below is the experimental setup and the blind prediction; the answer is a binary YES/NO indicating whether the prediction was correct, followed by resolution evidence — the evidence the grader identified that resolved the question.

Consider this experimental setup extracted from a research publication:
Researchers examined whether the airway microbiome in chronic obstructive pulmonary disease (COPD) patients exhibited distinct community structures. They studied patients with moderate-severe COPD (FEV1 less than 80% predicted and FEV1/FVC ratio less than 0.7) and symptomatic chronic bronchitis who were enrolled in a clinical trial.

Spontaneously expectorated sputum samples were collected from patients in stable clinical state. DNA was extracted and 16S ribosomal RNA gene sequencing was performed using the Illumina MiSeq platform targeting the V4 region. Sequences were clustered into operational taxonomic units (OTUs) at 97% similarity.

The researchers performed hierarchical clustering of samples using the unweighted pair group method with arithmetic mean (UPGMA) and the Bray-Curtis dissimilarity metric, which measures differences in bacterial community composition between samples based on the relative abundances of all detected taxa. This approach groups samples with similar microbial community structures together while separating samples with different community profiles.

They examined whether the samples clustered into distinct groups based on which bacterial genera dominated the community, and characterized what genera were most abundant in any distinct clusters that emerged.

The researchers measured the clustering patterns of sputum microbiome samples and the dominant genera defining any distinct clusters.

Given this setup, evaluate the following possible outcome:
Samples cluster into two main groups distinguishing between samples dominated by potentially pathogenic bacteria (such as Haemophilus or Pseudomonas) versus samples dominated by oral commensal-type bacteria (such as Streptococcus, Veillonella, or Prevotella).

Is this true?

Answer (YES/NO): NO